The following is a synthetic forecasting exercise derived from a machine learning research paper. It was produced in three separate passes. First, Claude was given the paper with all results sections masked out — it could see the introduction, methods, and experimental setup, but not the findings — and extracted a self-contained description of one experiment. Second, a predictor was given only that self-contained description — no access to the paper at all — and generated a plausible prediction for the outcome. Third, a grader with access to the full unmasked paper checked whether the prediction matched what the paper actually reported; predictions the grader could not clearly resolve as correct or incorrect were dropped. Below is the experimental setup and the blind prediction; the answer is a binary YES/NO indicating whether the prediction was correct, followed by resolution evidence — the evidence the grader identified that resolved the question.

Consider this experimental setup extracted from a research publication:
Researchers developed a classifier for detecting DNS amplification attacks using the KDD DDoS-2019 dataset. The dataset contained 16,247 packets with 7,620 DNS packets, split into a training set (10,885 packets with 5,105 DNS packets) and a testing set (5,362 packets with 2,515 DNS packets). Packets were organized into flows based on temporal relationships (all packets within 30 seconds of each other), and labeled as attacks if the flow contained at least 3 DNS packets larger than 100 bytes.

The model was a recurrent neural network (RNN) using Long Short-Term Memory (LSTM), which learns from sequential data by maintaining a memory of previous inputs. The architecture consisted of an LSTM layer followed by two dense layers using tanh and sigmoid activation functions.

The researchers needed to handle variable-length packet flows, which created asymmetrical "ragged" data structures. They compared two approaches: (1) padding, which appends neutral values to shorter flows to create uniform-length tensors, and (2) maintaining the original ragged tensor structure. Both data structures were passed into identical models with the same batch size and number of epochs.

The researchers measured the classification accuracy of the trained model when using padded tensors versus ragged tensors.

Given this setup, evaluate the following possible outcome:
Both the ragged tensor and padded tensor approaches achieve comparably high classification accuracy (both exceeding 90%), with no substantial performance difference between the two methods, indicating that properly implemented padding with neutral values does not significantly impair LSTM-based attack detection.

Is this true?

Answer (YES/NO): YES